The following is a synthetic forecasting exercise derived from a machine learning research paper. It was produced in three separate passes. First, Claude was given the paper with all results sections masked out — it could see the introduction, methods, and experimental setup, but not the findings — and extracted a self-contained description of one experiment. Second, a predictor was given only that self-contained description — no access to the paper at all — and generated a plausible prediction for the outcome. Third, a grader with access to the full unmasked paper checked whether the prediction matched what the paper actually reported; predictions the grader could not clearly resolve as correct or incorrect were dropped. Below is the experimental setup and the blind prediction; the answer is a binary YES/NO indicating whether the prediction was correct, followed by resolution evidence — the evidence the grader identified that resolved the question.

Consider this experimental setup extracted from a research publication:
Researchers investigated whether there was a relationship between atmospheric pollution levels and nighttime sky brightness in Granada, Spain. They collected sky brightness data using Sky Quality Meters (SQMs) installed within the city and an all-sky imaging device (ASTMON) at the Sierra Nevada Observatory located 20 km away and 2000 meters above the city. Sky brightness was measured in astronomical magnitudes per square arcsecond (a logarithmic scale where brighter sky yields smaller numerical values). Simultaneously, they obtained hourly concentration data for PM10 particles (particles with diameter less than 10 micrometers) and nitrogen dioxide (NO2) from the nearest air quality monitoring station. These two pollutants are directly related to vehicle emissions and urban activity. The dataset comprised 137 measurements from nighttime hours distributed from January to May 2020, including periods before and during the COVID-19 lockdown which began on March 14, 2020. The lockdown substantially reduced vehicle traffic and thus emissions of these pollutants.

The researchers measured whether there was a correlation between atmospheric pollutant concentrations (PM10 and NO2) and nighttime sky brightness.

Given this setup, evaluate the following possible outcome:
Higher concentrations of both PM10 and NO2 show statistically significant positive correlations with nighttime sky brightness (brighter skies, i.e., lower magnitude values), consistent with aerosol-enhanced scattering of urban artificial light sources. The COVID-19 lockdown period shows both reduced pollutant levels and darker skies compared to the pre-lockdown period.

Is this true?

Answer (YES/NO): YES